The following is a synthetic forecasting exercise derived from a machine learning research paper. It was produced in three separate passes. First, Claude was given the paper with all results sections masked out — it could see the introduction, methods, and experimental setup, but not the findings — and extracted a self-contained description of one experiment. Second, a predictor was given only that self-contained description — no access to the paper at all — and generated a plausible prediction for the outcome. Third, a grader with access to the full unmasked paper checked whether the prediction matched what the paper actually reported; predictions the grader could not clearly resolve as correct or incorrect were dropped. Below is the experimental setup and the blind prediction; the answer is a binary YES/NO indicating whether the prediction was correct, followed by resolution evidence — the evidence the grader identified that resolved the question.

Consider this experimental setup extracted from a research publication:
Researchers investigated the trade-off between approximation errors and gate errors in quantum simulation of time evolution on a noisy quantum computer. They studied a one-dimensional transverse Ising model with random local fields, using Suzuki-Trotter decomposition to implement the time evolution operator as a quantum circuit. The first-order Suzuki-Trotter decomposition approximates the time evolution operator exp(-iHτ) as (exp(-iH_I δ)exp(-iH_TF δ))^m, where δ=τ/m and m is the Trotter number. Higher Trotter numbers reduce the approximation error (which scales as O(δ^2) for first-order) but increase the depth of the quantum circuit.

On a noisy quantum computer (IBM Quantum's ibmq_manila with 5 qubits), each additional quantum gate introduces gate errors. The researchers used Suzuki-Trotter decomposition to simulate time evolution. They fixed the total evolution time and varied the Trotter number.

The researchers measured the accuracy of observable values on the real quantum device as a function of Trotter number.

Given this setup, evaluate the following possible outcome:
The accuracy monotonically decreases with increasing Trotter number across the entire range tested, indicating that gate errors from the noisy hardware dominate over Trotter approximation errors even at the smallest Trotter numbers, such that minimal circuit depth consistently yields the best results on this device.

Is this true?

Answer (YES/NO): YES